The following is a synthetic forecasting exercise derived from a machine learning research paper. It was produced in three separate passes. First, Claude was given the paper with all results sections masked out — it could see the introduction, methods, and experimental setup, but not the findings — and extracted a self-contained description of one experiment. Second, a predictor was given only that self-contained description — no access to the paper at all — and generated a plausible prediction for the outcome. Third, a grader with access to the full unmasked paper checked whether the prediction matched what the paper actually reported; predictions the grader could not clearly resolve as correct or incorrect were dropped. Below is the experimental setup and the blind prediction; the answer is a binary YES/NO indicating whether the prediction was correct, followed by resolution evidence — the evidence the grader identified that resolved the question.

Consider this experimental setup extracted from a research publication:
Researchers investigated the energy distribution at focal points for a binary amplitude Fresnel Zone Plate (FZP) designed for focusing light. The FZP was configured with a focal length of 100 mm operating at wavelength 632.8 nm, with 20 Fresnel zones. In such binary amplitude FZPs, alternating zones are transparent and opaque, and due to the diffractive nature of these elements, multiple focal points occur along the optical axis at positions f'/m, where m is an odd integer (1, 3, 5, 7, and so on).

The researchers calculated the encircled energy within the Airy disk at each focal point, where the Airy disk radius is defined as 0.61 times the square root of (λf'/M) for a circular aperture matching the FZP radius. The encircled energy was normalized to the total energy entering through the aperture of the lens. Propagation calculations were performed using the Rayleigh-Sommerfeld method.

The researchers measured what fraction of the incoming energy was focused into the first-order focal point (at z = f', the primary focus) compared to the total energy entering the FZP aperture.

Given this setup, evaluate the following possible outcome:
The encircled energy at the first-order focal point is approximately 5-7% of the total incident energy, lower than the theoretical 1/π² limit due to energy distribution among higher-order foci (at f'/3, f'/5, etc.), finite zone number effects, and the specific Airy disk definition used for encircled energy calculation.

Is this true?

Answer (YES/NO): NO